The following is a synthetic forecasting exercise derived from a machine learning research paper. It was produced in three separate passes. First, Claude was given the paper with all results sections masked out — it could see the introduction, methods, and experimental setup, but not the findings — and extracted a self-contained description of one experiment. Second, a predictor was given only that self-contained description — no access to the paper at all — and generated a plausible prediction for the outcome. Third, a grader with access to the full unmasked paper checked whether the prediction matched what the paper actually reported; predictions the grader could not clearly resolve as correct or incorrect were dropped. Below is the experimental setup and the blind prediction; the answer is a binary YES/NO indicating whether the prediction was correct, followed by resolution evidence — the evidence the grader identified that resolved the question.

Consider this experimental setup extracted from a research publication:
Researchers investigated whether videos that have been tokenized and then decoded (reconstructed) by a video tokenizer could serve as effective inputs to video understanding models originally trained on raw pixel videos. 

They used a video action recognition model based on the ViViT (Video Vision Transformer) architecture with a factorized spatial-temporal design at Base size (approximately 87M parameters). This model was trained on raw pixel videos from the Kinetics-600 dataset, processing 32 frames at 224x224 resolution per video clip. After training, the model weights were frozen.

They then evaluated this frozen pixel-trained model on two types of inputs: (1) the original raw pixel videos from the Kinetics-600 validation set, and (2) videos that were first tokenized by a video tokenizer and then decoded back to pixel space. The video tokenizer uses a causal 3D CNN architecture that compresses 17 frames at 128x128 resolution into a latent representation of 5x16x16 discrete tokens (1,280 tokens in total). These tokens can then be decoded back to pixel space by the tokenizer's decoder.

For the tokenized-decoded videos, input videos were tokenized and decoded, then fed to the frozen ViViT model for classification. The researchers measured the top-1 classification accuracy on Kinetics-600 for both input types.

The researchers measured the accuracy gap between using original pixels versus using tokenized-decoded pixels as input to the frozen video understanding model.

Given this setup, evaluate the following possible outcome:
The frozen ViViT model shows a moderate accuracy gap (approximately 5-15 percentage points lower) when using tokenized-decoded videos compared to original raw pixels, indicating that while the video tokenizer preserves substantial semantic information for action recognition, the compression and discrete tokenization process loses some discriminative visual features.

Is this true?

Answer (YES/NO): NO